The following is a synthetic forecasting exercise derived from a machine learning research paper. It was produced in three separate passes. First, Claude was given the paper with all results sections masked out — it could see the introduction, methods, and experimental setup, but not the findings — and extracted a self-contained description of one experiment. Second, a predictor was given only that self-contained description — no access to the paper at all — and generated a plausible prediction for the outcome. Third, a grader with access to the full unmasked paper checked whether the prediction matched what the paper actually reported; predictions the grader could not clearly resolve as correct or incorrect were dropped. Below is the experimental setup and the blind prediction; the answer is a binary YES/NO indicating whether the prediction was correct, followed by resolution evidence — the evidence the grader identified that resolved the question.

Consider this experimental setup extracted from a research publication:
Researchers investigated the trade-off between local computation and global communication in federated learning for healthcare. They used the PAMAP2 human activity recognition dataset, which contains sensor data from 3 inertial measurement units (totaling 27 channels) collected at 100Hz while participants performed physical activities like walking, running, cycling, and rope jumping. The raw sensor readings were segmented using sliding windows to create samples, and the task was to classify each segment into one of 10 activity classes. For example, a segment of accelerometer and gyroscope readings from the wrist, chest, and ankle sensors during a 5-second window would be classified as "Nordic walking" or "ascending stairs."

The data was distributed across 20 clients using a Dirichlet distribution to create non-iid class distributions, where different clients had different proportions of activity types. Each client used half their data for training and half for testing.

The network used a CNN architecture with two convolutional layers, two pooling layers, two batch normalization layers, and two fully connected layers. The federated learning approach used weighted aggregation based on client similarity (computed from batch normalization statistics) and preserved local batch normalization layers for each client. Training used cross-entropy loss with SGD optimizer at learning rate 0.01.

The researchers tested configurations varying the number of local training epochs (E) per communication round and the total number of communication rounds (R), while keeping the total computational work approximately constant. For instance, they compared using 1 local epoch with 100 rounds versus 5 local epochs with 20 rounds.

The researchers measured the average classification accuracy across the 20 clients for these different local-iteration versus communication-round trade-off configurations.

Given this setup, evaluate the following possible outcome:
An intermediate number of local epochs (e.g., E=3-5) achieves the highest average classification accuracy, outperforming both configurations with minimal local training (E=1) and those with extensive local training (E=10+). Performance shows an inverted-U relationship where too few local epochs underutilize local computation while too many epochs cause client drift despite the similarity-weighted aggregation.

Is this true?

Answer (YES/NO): NO